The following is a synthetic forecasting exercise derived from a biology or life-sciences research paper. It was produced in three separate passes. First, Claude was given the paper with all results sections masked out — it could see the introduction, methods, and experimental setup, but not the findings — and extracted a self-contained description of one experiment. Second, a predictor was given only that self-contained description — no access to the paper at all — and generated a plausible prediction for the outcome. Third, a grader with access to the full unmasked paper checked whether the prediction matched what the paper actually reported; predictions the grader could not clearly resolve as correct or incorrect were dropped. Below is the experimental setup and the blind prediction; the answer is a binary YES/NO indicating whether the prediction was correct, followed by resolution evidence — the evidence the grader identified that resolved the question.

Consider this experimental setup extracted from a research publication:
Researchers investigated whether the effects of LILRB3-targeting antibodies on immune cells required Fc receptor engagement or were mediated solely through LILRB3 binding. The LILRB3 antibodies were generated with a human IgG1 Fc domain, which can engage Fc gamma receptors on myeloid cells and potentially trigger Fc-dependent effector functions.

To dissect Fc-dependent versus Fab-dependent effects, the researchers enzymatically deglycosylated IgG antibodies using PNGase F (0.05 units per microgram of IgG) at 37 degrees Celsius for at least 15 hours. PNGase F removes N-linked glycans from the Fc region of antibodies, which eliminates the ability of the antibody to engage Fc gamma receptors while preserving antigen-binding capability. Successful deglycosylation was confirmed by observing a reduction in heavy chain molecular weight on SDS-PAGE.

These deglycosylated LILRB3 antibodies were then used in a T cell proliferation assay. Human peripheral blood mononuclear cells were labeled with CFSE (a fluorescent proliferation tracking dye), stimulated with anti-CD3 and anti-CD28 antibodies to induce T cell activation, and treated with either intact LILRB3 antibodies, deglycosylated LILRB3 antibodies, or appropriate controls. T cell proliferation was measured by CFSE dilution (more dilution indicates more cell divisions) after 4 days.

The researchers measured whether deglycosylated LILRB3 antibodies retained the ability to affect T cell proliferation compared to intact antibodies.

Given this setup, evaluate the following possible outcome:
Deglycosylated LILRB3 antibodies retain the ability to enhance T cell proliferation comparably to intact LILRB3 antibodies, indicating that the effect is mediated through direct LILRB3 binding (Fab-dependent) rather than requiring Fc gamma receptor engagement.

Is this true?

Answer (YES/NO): NO